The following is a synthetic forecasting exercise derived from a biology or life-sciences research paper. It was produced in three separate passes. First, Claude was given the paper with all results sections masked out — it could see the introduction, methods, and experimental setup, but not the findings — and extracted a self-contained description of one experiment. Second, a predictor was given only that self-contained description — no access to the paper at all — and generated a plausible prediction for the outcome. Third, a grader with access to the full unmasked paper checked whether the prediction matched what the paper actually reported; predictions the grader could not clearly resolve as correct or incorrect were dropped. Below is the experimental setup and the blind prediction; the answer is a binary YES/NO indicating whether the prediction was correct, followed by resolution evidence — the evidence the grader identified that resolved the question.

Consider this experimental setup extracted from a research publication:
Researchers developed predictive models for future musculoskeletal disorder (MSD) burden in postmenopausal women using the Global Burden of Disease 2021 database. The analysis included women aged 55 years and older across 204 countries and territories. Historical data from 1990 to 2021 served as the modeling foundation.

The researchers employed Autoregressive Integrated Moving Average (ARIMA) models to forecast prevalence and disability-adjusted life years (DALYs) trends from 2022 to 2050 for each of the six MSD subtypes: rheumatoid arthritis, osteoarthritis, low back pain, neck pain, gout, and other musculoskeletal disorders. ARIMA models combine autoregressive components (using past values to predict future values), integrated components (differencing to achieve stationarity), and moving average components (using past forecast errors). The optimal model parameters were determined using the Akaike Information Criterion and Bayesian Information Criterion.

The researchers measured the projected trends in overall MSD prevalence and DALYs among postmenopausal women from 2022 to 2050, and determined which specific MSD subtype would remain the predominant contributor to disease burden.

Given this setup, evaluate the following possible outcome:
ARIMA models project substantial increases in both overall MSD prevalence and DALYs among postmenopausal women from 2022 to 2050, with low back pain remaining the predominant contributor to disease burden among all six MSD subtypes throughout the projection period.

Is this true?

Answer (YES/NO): NO